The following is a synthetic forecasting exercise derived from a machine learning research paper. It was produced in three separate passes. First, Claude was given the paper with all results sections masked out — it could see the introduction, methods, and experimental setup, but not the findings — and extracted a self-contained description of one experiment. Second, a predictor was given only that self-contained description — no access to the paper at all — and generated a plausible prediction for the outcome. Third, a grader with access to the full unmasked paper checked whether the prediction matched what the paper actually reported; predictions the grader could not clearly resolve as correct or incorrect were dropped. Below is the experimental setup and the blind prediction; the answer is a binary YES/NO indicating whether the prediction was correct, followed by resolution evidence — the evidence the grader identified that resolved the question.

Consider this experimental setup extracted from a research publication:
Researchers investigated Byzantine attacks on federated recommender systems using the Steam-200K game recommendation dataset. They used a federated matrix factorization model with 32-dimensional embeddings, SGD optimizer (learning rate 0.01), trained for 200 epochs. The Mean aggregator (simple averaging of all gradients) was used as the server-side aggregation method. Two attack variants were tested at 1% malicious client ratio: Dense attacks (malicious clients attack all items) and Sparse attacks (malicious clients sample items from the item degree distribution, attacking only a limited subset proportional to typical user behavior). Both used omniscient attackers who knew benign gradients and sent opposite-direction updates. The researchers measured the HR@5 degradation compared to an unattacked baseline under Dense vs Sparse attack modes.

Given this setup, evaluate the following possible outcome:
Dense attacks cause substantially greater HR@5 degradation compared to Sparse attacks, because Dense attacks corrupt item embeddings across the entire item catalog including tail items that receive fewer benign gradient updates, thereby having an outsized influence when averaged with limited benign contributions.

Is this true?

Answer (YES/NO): NO